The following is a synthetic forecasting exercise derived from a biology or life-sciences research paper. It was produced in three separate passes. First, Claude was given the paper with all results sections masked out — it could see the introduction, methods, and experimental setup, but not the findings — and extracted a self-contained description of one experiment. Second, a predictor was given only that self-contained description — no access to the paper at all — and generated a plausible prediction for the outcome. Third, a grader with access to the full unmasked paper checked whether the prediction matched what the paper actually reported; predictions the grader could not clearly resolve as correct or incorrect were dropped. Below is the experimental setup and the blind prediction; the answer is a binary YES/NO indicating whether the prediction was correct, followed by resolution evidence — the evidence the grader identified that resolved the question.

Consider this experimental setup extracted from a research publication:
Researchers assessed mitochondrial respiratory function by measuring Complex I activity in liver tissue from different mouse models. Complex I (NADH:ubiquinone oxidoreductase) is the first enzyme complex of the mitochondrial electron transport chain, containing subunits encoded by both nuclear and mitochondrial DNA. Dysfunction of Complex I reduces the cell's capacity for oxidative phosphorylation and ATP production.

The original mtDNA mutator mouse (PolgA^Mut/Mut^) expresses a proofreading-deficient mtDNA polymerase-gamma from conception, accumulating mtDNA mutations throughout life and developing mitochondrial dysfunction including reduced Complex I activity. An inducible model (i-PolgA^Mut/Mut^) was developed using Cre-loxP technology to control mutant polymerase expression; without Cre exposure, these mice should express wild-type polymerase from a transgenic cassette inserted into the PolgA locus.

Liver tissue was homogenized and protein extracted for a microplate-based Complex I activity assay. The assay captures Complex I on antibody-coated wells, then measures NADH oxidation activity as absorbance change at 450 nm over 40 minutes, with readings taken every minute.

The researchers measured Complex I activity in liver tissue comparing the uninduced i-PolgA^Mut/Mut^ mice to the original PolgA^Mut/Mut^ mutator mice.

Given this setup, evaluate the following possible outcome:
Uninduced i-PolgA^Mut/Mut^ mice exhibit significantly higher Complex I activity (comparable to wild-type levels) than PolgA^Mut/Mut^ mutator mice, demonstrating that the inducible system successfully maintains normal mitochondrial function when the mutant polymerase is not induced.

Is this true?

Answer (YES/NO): YES